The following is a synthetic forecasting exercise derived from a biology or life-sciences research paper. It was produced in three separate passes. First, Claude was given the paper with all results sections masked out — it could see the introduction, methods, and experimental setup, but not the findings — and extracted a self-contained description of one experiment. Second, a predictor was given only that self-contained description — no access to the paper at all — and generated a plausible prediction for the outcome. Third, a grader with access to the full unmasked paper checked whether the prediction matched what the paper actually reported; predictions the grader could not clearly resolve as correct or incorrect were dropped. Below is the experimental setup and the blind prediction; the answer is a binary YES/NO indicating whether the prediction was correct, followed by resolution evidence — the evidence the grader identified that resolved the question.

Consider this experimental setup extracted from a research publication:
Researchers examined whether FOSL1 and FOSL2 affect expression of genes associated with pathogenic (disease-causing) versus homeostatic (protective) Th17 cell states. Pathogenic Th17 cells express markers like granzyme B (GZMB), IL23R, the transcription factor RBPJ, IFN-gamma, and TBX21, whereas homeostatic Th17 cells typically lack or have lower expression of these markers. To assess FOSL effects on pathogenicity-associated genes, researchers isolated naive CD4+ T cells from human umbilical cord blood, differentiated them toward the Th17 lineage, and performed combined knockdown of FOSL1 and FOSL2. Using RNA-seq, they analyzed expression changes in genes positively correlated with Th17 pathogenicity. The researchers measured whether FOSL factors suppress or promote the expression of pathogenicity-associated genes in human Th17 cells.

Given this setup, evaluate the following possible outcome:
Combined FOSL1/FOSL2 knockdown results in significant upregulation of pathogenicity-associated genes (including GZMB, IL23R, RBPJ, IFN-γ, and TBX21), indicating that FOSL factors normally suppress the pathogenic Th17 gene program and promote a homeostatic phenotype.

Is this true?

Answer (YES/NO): YES